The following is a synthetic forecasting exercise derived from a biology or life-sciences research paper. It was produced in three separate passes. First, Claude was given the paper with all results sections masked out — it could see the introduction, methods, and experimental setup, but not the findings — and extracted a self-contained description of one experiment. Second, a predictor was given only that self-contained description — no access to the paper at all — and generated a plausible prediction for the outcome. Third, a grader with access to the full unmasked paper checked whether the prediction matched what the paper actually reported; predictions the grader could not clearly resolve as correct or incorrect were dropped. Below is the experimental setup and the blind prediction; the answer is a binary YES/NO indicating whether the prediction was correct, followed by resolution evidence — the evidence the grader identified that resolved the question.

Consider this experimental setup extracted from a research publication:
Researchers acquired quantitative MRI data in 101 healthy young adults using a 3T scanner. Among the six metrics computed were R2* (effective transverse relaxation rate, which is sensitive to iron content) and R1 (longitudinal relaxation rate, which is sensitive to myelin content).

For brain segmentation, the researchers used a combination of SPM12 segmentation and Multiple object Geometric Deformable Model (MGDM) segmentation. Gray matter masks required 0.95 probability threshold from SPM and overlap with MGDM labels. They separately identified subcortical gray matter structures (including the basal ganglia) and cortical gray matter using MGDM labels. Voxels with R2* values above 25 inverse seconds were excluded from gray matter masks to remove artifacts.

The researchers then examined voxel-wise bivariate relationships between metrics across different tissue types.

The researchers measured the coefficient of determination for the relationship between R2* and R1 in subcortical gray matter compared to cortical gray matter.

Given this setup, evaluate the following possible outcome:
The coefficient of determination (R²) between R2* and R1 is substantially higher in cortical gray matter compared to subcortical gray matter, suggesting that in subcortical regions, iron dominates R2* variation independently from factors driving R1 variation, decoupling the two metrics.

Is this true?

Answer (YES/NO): NO